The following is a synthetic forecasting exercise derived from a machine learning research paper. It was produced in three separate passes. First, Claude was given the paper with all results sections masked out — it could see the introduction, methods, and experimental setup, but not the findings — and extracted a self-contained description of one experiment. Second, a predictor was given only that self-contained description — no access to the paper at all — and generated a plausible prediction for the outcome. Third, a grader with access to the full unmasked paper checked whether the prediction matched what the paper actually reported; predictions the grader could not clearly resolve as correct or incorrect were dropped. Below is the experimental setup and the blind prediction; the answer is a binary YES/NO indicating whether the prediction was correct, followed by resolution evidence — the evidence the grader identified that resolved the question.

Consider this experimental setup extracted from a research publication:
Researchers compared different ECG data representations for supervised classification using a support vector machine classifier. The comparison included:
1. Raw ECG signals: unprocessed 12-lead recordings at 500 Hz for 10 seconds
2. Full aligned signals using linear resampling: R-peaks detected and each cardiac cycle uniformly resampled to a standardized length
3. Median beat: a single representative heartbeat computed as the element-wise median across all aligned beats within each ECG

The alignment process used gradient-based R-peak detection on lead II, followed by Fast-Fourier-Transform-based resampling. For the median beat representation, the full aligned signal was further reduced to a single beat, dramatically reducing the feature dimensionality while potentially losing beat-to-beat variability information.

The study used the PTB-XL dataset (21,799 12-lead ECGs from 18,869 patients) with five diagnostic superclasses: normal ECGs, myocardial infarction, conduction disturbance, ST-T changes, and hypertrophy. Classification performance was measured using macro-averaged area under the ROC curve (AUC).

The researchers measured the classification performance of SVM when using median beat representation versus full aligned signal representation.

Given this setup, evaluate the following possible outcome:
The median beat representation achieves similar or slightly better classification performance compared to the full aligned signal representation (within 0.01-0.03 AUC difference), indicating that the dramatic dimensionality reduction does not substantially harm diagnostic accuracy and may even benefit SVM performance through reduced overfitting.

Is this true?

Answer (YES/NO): NO